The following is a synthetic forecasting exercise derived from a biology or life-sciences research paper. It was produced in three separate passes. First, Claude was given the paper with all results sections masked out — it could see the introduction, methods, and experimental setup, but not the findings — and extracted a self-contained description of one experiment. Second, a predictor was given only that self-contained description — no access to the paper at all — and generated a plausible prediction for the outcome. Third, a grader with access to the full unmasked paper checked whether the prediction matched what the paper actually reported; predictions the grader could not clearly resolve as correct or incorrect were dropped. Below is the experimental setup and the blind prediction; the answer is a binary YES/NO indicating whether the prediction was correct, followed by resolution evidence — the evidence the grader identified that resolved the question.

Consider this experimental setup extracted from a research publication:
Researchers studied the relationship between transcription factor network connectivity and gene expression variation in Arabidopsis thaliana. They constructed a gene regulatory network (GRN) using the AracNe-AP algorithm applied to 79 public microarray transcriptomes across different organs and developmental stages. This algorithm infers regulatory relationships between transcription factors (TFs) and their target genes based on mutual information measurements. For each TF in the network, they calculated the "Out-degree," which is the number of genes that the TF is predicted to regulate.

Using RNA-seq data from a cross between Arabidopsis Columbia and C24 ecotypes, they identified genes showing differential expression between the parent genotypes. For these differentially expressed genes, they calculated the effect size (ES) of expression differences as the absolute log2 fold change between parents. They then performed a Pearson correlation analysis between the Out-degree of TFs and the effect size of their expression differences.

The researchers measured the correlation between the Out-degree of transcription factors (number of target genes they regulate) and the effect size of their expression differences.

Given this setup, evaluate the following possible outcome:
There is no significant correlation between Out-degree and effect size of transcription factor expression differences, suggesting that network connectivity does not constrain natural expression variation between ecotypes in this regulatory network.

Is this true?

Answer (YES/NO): NO